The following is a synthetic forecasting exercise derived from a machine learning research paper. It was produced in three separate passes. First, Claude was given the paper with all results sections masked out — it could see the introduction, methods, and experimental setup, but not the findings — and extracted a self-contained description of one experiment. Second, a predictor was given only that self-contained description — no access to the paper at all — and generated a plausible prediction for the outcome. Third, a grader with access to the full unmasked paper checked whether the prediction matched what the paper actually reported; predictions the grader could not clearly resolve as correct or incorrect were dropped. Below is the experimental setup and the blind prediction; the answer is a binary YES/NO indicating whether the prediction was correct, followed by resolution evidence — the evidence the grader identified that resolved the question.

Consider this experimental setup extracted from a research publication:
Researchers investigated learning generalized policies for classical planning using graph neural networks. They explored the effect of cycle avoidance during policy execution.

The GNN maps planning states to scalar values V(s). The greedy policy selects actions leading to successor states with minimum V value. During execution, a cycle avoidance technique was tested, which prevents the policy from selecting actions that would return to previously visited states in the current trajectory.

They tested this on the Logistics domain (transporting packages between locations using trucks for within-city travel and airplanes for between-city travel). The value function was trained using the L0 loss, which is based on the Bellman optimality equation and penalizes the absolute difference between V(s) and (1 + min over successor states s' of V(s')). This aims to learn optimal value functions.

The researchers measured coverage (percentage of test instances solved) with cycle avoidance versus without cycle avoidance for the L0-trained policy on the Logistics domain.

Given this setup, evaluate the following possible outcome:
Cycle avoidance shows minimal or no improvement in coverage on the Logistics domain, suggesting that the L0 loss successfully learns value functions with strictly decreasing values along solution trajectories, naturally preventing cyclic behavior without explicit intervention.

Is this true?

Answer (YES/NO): NO